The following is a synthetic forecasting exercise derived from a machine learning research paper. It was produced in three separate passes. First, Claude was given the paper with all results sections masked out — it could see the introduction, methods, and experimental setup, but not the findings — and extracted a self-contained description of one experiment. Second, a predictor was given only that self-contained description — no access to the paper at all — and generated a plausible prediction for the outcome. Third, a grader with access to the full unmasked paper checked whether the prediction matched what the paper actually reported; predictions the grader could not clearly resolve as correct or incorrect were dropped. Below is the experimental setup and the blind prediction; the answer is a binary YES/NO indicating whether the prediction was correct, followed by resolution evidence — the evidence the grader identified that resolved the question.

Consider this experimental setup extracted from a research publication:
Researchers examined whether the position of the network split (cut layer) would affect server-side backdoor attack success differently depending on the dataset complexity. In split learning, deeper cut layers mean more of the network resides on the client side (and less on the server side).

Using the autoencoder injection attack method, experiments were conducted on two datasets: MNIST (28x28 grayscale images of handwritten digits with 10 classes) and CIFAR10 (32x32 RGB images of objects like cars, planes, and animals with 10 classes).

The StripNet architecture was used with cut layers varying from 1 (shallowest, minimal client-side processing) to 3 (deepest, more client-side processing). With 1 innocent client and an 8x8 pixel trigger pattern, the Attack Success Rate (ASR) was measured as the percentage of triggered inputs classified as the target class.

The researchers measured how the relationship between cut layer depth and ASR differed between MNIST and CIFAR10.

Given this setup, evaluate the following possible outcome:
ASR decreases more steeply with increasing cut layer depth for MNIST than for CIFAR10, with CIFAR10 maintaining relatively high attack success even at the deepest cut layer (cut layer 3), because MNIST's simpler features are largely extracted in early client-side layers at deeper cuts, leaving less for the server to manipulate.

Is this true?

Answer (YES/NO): NO